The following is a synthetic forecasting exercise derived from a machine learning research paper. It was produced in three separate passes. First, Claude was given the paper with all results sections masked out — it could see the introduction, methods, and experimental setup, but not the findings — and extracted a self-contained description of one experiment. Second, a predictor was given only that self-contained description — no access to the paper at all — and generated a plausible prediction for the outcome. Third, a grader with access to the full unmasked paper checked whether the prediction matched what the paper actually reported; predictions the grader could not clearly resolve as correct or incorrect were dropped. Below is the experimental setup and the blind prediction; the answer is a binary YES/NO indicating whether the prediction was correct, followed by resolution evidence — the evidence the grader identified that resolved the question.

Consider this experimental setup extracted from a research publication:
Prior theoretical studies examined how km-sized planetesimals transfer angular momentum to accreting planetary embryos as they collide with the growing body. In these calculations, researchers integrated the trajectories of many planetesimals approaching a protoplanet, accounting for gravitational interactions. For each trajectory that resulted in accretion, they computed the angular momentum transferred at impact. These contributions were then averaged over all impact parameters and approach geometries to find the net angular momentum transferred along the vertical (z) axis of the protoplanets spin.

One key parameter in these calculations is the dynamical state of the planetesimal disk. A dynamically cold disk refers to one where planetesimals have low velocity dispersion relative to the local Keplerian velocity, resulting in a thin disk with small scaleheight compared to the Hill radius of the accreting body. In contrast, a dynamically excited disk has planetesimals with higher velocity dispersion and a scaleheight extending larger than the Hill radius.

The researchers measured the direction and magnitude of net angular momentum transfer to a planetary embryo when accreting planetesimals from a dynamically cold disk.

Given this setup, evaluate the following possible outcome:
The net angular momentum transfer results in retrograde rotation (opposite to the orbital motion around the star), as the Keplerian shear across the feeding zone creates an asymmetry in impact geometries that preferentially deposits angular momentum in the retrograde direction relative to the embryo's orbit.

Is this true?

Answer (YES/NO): YES